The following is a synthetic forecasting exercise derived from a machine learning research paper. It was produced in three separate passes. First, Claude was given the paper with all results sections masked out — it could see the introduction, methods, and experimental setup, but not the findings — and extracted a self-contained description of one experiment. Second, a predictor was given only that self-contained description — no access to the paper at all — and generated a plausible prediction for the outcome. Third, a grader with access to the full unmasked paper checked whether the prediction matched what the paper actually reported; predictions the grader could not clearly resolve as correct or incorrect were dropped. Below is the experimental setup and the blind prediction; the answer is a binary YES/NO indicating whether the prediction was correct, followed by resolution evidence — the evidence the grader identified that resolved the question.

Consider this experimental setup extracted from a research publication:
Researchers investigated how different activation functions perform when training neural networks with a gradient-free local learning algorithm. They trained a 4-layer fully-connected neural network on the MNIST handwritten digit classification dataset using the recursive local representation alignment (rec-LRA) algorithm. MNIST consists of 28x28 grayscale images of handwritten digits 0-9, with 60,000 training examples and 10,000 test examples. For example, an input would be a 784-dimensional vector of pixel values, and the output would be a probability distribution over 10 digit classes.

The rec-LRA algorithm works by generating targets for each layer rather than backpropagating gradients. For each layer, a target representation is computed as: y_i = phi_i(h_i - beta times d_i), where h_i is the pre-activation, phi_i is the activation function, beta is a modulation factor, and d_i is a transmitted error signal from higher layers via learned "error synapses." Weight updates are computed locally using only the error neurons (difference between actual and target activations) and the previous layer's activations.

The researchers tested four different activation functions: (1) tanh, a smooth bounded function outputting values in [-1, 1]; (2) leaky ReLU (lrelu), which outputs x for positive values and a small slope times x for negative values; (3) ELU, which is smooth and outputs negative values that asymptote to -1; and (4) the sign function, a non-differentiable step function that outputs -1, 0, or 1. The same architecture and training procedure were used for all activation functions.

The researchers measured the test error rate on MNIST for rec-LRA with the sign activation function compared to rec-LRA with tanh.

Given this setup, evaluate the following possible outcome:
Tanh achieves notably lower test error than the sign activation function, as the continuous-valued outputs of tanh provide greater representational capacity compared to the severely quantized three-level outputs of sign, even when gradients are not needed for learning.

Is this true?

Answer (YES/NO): YES